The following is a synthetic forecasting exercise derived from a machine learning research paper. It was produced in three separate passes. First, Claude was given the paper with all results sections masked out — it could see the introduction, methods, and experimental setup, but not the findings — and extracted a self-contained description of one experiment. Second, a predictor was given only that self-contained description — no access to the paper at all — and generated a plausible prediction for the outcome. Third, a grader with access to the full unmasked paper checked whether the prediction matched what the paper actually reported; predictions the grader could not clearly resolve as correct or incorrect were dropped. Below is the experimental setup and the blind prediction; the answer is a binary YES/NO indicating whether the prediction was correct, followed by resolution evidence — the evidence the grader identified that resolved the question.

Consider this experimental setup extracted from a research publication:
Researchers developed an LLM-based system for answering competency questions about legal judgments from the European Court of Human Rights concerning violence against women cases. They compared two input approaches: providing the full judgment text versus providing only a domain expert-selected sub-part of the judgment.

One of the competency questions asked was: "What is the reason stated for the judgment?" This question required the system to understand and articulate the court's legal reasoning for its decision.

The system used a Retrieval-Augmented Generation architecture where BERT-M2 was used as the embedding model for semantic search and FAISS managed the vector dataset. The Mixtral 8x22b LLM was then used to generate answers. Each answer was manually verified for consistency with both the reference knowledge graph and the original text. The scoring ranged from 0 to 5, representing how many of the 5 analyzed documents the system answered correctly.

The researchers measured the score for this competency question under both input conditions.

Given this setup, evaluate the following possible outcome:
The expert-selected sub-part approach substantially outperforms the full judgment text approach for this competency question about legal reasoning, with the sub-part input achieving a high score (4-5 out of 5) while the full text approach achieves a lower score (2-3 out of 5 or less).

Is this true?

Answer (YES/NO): NO